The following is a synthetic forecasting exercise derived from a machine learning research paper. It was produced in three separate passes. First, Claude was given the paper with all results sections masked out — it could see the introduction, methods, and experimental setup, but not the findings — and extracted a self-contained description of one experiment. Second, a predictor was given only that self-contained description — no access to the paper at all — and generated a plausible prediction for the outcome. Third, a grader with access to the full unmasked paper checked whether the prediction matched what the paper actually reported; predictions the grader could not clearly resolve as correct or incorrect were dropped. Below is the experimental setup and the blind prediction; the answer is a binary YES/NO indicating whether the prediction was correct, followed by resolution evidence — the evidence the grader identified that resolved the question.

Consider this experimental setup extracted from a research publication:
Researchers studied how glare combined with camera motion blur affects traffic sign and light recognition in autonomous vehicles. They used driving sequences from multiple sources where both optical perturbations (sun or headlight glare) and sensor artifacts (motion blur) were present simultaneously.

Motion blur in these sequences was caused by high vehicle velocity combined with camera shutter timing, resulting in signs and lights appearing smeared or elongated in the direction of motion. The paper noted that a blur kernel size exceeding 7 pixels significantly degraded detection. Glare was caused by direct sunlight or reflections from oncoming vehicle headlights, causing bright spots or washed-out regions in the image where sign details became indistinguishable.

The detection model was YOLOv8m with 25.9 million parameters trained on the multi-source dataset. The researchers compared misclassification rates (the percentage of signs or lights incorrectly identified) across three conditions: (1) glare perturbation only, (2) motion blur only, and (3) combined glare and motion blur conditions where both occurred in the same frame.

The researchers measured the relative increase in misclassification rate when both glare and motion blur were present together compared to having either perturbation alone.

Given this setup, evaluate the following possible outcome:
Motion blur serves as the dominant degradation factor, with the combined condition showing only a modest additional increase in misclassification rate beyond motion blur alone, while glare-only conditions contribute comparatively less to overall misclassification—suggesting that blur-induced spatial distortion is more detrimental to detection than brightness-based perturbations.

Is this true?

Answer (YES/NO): NO